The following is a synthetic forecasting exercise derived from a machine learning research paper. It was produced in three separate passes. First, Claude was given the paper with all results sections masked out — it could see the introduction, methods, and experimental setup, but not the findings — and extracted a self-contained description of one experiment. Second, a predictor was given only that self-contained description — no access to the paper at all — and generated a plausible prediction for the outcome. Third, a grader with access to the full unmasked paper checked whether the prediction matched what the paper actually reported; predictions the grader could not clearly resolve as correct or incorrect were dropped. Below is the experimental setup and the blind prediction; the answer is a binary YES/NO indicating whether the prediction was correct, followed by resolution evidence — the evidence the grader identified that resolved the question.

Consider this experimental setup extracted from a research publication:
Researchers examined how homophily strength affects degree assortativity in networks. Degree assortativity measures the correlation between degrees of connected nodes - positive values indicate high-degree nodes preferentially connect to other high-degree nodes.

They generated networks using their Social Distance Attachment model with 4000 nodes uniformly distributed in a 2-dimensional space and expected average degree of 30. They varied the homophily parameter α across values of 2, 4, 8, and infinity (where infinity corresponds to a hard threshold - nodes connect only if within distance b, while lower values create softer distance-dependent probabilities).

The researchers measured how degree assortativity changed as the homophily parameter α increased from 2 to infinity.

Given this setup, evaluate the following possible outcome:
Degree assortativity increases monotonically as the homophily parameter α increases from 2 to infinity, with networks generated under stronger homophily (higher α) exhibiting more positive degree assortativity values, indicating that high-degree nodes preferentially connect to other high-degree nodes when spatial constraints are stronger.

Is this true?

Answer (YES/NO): YES